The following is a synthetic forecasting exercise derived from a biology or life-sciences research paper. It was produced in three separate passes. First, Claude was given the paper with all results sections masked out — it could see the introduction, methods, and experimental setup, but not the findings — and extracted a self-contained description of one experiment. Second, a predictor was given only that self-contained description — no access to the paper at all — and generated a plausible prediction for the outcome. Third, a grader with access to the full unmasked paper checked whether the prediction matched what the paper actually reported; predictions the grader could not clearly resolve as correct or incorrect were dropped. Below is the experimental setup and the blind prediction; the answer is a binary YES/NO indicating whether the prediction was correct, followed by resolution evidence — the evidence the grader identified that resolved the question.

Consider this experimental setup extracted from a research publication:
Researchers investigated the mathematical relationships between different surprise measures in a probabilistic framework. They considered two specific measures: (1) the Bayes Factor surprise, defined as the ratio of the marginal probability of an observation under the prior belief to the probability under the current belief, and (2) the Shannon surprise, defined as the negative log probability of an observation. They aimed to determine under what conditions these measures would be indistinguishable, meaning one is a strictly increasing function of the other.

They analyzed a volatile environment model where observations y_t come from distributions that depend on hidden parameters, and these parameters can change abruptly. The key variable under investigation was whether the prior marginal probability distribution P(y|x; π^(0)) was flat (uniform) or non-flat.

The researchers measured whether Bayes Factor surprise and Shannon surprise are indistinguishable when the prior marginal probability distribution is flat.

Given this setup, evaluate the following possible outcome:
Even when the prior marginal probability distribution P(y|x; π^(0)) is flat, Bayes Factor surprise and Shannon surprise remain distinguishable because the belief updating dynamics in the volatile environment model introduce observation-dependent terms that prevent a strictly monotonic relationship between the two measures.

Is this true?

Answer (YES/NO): NO